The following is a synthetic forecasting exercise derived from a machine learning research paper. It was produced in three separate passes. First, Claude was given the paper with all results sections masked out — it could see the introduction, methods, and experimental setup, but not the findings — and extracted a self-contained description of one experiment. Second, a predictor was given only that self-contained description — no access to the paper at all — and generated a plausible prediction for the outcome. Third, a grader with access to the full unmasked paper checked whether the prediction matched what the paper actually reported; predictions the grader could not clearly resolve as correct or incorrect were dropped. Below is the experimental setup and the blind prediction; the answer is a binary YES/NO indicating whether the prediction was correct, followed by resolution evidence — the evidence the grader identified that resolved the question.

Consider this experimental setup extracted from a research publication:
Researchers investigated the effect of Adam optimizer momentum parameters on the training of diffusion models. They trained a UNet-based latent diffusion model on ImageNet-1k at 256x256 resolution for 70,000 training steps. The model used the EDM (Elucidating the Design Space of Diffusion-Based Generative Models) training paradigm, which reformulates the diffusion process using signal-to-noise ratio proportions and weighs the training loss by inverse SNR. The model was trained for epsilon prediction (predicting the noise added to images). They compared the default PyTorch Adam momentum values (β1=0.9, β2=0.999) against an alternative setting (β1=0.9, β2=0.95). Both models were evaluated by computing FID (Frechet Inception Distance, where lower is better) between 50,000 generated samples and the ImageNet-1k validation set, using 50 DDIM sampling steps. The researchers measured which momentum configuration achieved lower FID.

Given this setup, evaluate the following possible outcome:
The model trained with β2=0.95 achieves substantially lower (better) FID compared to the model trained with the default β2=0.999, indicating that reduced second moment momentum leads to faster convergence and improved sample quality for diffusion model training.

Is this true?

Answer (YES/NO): YES